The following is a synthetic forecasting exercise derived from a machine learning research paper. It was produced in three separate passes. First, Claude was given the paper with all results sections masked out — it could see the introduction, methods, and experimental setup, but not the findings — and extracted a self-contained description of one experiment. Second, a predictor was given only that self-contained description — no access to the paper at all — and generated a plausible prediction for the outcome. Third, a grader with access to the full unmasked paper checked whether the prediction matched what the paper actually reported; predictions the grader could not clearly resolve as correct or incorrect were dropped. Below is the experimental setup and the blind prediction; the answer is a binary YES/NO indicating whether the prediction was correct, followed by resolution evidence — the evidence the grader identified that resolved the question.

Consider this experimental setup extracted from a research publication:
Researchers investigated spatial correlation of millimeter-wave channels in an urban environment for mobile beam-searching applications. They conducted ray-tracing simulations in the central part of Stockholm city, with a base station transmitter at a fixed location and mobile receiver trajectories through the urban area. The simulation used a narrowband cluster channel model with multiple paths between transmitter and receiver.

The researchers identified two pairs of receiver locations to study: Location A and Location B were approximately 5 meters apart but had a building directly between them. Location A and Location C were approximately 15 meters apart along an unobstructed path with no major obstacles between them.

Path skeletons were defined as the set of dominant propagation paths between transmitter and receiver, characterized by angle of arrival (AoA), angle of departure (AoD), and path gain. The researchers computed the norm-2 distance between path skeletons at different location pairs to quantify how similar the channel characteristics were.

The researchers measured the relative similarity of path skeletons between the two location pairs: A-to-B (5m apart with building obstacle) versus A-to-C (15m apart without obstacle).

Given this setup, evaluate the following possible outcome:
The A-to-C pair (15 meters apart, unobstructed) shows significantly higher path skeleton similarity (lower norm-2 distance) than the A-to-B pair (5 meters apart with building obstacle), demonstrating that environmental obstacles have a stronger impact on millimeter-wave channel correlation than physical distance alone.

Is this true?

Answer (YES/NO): YES